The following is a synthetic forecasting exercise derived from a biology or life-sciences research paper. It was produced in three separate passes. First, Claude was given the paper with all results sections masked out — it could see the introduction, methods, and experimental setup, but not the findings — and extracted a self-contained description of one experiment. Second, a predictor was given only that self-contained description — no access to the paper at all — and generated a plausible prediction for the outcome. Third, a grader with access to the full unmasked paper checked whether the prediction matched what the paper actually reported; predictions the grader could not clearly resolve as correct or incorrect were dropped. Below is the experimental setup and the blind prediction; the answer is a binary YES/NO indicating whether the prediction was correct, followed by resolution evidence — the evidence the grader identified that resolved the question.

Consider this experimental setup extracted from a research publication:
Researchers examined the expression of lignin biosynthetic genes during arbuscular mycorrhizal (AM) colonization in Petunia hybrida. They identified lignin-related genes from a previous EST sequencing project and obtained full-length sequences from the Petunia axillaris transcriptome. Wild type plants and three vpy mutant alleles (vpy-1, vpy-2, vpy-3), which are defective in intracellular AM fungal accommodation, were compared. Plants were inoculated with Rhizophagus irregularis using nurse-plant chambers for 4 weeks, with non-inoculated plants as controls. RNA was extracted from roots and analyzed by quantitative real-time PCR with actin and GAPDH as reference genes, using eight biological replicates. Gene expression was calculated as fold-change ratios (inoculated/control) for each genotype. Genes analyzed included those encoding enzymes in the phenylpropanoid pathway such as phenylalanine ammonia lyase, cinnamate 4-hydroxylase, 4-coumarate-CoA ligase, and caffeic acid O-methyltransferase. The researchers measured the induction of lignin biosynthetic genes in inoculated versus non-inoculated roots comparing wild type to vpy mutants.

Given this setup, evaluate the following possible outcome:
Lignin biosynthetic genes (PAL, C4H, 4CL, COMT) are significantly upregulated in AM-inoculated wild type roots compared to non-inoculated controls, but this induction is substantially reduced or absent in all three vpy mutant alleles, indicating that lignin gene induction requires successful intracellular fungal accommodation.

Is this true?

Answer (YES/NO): NO